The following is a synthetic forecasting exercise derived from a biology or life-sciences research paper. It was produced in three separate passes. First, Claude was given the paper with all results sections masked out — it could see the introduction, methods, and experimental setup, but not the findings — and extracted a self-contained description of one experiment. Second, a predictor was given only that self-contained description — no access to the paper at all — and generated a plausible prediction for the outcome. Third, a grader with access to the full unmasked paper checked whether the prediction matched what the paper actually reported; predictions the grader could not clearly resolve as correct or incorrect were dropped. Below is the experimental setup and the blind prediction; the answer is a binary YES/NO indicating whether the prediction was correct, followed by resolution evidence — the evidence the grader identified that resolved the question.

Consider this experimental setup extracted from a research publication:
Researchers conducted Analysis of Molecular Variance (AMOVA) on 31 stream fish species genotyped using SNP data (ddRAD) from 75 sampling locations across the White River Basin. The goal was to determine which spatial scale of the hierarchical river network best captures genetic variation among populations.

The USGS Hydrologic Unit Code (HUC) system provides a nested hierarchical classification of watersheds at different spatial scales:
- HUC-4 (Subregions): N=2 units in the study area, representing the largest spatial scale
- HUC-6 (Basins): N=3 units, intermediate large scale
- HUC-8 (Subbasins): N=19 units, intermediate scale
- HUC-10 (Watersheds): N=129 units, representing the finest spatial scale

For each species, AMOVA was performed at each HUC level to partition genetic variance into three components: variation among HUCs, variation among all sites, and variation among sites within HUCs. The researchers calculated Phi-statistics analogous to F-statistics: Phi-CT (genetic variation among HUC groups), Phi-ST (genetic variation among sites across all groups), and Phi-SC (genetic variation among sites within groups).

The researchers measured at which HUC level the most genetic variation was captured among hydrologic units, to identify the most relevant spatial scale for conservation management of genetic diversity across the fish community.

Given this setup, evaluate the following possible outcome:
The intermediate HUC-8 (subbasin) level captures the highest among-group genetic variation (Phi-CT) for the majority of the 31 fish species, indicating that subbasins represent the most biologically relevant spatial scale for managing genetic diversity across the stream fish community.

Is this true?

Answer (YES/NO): YES